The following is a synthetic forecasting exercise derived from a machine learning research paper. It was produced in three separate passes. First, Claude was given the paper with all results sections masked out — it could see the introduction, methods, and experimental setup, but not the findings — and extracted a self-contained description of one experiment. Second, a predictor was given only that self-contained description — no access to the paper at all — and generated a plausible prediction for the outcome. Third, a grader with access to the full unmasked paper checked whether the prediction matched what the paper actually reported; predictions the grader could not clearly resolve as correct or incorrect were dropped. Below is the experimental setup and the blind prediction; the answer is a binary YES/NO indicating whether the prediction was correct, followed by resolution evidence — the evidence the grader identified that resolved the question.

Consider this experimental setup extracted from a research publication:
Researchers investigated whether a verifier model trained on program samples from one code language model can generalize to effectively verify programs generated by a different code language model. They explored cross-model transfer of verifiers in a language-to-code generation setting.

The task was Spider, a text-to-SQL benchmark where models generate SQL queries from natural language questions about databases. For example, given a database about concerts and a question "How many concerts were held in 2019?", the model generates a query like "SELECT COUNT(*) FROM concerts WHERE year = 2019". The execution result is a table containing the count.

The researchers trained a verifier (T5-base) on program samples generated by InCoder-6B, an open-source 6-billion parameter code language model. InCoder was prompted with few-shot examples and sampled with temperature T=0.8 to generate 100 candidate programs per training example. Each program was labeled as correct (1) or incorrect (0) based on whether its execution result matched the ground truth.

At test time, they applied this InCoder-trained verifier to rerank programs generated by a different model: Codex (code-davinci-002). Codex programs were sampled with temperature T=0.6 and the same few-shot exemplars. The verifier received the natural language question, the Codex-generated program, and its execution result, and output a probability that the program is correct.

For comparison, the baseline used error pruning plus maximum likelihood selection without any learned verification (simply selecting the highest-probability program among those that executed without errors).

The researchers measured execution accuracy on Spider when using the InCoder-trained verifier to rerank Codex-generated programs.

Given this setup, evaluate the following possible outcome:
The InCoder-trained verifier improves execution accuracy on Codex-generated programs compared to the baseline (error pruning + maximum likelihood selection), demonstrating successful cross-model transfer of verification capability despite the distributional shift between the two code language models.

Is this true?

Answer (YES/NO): YES